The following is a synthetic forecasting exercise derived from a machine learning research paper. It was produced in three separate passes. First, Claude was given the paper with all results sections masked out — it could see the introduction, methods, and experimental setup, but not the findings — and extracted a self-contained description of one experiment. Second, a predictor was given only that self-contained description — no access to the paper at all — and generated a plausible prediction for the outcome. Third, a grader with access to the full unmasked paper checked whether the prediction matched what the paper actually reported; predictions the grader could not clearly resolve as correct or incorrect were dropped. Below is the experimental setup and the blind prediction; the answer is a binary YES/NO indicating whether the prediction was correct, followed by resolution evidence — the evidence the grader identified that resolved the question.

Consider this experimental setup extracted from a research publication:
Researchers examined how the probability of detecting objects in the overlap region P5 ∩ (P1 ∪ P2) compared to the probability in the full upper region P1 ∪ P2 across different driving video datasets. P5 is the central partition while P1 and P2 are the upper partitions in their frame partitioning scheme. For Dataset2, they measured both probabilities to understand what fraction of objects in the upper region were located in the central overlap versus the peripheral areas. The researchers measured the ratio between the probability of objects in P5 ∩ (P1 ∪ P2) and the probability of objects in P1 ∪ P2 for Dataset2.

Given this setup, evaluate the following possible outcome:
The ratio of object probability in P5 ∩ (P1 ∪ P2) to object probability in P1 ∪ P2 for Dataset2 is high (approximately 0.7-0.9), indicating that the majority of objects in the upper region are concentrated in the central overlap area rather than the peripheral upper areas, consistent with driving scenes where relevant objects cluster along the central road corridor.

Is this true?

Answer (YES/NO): NO